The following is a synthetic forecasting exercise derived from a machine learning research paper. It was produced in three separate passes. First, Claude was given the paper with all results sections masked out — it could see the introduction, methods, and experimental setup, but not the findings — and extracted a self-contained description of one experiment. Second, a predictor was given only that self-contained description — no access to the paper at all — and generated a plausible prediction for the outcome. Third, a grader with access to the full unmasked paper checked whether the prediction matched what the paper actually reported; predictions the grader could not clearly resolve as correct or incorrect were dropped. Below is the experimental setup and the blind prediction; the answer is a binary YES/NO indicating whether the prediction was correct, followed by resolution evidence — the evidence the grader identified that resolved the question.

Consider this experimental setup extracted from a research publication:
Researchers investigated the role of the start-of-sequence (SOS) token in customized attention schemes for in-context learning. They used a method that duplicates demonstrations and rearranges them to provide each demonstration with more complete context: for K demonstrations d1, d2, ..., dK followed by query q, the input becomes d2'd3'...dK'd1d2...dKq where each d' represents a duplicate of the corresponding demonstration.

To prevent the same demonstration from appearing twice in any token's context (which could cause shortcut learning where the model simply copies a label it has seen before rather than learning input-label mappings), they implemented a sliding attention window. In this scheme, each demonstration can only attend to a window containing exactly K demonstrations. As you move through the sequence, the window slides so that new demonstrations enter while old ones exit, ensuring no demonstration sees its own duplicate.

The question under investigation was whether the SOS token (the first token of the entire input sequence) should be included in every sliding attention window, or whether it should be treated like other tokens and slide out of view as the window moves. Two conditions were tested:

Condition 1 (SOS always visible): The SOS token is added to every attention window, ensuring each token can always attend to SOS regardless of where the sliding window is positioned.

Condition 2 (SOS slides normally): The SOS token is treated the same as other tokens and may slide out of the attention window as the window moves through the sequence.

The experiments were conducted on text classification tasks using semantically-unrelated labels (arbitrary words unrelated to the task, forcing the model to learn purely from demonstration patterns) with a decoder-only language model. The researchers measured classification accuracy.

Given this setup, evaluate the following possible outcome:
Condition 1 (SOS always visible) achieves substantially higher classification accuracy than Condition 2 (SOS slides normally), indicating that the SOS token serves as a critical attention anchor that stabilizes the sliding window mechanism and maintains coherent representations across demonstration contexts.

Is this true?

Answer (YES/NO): YES